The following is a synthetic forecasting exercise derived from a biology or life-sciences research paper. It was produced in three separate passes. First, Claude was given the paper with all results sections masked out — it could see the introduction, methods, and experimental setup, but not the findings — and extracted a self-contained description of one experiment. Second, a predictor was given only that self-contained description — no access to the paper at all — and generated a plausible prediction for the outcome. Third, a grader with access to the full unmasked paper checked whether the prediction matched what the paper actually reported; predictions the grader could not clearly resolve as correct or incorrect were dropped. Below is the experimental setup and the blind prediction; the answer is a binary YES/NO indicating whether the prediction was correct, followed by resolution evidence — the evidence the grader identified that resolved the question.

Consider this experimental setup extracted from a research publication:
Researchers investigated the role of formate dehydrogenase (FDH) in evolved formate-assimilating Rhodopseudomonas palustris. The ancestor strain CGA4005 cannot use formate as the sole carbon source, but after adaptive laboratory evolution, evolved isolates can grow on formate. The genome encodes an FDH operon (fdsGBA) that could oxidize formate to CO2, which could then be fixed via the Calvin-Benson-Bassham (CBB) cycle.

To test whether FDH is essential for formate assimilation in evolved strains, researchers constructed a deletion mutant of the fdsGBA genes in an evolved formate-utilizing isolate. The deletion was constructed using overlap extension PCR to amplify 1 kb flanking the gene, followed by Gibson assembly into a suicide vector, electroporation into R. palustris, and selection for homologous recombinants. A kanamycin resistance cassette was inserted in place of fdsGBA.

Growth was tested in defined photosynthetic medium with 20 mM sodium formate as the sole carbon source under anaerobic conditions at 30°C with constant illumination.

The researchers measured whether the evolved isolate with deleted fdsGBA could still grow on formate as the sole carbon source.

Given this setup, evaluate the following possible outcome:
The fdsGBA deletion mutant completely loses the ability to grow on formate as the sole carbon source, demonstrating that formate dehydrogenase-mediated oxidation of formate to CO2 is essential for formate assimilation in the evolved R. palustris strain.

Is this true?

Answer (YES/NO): YES